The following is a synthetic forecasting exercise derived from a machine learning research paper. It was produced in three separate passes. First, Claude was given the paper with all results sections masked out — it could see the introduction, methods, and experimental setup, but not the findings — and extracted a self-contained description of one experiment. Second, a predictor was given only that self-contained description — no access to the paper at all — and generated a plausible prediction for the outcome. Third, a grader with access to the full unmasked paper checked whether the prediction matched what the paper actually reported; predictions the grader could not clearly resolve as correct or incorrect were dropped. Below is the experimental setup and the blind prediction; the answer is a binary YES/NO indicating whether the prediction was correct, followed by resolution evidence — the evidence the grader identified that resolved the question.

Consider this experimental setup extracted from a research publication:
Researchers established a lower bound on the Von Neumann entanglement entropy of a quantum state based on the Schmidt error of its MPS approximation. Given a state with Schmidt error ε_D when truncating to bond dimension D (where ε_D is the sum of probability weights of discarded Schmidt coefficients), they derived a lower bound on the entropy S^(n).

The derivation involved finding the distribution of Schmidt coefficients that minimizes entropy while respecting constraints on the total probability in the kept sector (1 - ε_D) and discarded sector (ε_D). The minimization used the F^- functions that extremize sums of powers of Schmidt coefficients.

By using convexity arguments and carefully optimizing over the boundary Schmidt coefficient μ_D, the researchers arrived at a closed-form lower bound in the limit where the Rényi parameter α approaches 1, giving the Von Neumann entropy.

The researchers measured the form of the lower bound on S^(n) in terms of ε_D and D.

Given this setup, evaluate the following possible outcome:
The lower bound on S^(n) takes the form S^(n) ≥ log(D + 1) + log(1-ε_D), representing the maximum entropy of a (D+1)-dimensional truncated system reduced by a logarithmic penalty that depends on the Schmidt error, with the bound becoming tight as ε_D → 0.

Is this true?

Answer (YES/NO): NO